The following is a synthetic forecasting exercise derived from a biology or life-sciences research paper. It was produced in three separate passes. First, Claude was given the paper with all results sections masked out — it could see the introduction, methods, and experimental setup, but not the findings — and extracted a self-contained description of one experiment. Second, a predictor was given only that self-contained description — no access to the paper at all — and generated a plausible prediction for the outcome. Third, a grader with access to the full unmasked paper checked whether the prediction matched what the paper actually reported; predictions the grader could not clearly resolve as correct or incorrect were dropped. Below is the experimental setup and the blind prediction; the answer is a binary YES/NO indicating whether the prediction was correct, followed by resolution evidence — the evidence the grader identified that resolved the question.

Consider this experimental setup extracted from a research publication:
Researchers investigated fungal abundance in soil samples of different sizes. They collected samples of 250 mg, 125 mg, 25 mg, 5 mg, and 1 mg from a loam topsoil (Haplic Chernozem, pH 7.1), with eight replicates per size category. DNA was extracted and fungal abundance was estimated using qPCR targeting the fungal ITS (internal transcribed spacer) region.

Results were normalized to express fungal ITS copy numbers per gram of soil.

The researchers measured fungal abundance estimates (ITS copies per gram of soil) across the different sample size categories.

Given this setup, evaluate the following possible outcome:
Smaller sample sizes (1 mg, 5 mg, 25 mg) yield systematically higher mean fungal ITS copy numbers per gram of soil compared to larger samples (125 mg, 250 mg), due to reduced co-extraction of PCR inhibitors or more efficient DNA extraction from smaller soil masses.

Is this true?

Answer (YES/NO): NO